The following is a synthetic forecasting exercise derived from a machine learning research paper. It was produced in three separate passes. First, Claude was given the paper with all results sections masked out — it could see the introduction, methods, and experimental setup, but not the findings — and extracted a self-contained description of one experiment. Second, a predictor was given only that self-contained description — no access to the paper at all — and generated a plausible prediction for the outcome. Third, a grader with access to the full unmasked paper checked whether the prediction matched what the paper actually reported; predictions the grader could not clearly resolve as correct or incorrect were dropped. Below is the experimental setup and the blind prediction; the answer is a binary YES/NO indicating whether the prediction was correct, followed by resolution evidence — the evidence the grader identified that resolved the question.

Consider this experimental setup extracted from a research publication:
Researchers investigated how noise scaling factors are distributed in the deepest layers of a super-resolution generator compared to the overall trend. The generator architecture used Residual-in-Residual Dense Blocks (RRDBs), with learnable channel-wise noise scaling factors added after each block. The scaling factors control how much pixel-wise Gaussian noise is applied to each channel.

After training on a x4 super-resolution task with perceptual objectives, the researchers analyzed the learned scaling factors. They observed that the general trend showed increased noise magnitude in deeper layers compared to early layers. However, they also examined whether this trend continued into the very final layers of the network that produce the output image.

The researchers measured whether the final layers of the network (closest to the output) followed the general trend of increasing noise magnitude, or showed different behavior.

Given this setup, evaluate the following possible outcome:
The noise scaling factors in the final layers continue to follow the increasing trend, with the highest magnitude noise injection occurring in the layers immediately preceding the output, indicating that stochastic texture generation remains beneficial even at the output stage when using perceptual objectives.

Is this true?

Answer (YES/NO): NO